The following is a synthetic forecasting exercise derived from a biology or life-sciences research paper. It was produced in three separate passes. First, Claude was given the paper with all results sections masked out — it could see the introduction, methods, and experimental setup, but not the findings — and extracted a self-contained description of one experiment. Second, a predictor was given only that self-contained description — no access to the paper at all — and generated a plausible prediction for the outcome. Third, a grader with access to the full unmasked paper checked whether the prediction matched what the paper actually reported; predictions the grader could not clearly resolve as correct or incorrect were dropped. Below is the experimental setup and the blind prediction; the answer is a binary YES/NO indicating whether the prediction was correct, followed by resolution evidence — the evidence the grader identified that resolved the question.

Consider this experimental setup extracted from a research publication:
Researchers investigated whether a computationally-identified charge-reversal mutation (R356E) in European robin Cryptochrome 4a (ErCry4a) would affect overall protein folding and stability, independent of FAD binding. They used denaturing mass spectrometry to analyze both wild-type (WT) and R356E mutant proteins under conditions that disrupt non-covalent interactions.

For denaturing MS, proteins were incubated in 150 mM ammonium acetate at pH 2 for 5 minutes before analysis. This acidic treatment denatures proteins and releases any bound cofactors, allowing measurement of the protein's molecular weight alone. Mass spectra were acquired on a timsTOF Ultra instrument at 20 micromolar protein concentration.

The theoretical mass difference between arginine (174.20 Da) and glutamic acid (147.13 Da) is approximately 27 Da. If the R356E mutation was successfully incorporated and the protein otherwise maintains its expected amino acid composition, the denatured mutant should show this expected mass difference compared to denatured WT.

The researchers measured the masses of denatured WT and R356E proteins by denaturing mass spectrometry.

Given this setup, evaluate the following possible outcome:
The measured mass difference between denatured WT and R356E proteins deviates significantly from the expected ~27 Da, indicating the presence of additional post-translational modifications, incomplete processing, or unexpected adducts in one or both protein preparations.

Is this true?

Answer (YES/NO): NO